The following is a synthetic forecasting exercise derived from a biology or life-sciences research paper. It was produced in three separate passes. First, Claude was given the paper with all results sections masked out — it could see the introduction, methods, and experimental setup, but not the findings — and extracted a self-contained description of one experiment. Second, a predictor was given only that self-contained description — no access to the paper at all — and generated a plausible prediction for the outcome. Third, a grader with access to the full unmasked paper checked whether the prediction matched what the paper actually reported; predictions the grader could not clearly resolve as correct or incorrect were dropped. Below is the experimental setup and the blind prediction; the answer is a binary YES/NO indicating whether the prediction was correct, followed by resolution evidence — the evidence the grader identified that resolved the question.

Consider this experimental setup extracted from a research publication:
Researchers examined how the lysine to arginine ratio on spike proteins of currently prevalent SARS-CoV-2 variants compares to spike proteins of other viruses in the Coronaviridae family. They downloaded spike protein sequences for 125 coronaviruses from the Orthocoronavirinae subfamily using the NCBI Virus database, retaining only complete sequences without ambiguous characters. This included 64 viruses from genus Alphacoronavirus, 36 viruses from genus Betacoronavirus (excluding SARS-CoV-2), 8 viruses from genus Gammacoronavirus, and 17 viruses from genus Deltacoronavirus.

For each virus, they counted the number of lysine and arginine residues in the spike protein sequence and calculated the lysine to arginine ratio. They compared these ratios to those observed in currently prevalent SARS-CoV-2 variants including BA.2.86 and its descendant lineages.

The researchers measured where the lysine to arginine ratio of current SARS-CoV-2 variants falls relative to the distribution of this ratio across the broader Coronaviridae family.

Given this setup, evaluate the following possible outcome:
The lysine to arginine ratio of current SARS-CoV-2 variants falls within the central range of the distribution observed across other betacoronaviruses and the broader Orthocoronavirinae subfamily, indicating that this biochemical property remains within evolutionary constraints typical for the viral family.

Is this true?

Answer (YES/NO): NO